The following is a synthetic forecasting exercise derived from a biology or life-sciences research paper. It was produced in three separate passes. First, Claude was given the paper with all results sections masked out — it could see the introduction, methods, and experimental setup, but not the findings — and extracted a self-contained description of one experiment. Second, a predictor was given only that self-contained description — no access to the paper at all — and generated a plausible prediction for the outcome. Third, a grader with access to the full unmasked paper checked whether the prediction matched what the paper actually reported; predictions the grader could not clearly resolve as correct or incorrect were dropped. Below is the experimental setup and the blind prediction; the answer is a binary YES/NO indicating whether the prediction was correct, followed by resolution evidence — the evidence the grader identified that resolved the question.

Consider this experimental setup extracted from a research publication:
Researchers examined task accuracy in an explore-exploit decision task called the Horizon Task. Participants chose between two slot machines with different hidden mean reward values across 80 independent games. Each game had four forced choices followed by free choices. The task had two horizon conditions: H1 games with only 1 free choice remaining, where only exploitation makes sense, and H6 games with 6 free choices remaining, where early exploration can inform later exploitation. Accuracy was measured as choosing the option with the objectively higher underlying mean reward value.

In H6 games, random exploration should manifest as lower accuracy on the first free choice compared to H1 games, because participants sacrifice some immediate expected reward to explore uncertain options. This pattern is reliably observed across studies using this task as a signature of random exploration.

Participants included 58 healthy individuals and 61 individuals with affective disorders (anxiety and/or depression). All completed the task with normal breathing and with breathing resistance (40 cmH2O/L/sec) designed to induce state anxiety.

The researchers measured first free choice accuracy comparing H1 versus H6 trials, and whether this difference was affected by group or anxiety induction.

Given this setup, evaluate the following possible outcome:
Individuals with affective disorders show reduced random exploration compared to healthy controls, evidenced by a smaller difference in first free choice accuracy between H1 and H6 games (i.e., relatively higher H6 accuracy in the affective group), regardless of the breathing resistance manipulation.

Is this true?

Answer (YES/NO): NO